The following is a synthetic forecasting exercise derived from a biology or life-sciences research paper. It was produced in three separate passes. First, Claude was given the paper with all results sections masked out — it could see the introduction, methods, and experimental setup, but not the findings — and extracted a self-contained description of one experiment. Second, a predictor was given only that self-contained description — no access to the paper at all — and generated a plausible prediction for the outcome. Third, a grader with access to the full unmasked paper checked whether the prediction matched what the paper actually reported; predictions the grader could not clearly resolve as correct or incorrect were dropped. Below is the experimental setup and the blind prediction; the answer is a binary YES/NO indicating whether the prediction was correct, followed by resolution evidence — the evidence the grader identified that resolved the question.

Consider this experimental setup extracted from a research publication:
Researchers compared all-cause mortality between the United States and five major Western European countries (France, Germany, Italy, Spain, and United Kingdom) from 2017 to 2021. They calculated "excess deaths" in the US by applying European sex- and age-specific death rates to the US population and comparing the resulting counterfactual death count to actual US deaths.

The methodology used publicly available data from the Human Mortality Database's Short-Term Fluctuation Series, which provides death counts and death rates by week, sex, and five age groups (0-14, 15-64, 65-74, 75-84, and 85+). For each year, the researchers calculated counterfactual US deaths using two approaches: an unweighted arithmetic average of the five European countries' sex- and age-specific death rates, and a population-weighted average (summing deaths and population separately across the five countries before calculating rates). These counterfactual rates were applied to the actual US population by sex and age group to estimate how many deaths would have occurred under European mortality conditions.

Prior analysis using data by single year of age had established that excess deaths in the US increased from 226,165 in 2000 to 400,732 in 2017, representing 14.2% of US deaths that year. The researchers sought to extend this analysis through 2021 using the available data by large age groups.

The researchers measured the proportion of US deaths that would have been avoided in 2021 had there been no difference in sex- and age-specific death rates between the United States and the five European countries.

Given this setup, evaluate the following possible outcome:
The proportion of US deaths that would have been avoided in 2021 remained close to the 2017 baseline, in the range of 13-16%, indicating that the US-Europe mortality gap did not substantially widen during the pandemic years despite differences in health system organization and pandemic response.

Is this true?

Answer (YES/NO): NO